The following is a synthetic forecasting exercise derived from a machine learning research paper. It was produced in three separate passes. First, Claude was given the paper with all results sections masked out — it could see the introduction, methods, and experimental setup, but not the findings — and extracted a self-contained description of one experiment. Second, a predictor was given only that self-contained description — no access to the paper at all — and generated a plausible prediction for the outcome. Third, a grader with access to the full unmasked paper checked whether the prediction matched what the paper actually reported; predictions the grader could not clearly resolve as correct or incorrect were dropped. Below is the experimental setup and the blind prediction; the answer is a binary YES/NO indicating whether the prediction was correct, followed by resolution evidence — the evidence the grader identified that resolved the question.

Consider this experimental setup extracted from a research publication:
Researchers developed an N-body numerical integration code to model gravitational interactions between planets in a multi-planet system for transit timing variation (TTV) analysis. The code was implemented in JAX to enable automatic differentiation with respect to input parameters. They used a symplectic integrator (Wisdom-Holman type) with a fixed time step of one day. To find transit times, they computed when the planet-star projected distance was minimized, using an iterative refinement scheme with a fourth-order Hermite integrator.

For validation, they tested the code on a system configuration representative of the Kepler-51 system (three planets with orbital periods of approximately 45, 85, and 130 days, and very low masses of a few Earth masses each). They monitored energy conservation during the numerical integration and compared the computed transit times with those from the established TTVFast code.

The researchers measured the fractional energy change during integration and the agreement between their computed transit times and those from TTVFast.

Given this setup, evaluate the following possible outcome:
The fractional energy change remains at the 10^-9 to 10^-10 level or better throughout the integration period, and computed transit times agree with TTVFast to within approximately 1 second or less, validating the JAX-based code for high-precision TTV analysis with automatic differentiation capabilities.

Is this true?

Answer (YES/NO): YES